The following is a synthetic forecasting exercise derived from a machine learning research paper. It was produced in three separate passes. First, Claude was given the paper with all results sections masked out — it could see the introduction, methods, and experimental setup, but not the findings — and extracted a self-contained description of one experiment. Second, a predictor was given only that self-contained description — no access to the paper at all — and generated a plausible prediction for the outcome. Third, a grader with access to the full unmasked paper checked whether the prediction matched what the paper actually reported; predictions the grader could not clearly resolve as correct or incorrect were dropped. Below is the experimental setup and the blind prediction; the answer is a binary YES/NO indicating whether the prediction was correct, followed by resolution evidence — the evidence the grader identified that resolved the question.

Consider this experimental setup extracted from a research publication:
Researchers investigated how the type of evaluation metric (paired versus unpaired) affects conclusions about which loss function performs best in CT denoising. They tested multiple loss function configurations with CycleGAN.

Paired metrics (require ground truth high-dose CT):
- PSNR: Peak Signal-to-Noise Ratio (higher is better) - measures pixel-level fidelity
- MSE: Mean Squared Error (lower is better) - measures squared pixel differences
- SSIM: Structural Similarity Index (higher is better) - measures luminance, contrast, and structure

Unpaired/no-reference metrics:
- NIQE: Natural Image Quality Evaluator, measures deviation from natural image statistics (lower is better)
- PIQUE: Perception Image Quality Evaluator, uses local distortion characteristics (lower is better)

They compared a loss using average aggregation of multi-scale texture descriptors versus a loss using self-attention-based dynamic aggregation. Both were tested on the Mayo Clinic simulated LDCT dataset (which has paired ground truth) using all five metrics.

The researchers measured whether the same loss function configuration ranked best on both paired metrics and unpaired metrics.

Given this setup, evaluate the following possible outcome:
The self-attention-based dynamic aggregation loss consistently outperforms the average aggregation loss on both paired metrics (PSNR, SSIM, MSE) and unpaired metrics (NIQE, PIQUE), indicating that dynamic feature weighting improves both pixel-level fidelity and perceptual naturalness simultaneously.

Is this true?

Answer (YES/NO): NO